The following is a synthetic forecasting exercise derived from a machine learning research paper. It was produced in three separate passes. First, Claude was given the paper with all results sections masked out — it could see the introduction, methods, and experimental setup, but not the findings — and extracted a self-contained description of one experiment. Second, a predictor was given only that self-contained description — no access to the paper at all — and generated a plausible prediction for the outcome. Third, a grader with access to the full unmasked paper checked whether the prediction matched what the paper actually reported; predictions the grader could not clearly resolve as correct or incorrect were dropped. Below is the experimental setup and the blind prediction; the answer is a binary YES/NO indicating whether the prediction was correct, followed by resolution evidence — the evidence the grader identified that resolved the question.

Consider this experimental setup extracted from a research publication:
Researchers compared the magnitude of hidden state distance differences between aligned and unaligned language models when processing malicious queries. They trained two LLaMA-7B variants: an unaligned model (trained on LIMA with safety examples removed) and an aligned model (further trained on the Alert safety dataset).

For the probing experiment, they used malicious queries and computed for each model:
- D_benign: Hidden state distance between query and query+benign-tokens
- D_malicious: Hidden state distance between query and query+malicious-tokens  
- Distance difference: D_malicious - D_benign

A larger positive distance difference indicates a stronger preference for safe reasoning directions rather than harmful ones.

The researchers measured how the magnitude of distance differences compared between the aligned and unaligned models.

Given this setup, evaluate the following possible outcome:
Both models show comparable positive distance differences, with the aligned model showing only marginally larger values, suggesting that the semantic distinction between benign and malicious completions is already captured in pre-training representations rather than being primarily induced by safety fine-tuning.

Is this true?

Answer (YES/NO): NO